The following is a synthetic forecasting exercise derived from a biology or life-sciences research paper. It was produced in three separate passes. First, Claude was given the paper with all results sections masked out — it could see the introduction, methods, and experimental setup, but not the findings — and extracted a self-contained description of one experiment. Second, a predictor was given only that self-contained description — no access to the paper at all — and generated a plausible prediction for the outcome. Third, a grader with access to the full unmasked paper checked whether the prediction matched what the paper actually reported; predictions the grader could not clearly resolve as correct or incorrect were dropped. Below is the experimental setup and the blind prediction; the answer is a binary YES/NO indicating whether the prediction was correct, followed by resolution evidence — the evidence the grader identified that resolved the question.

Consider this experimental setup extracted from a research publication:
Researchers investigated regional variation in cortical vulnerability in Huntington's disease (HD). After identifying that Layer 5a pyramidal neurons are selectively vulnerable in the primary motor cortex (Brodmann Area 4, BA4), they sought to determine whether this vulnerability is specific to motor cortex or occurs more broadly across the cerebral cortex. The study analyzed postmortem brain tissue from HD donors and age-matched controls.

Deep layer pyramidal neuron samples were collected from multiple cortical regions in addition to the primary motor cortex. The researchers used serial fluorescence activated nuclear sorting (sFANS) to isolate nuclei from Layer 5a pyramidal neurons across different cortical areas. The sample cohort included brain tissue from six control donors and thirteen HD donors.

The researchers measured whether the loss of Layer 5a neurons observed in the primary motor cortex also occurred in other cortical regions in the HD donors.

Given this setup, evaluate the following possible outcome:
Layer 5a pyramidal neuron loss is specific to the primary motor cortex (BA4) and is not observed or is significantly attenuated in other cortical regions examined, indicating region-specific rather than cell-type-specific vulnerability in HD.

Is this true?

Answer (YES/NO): NO